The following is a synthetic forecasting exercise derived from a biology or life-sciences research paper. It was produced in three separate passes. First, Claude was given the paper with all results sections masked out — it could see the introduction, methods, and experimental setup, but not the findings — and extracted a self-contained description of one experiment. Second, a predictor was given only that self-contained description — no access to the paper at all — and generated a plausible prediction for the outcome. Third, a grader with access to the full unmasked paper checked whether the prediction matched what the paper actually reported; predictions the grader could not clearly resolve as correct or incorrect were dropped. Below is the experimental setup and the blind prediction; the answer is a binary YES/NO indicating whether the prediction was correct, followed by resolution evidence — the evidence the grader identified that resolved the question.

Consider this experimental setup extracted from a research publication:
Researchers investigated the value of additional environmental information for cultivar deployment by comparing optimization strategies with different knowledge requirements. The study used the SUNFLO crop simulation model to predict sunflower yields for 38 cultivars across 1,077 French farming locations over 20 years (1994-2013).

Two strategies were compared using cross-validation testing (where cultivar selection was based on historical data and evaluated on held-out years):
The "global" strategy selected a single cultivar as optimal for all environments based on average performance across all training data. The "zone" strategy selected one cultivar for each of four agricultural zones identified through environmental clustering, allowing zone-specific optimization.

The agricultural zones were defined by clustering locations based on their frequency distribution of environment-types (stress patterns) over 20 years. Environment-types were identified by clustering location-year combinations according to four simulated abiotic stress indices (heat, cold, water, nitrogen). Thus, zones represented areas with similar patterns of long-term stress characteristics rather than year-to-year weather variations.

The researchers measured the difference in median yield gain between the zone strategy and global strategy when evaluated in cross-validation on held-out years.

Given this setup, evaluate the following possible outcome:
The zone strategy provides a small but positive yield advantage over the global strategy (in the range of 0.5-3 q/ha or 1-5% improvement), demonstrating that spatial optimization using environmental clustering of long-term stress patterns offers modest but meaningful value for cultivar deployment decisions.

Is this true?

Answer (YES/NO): NO